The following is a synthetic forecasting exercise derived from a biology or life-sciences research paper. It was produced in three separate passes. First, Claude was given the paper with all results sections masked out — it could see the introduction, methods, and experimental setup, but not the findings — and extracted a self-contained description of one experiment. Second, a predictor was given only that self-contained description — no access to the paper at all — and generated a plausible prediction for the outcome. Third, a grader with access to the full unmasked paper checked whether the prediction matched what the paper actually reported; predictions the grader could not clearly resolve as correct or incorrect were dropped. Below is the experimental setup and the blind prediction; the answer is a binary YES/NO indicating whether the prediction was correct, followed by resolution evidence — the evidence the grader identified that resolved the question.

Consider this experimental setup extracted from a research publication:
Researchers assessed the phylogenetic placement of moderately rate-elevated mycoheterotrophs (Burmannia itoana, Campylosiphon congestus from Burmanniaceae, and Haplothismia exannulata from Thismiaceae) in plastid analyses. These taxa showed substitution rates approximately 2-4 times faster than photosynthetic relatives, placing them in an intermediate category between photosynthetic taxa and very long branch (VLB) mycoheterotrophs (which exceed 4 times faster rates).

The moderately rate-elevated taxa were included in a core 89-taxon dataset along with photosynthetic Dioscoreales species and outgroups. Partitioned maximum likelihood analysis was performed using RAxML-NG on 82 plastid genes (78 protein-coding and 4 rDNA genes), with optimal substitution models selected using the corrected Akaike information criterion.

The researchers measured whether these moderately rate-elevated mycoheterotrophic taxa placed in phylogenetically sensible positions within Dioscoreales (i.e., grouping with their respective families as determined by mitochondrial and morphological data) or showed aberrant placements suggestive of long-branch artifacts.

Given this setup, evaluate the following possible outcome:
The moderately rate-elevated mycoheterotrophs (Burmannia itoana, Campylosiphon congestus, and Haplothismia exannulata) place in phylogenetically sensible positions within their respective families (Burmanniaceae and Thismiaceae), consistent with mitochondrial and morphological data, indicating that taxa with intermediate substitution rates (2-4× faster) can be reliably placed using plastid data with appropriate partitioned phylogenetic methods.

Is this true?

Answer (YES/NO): YES